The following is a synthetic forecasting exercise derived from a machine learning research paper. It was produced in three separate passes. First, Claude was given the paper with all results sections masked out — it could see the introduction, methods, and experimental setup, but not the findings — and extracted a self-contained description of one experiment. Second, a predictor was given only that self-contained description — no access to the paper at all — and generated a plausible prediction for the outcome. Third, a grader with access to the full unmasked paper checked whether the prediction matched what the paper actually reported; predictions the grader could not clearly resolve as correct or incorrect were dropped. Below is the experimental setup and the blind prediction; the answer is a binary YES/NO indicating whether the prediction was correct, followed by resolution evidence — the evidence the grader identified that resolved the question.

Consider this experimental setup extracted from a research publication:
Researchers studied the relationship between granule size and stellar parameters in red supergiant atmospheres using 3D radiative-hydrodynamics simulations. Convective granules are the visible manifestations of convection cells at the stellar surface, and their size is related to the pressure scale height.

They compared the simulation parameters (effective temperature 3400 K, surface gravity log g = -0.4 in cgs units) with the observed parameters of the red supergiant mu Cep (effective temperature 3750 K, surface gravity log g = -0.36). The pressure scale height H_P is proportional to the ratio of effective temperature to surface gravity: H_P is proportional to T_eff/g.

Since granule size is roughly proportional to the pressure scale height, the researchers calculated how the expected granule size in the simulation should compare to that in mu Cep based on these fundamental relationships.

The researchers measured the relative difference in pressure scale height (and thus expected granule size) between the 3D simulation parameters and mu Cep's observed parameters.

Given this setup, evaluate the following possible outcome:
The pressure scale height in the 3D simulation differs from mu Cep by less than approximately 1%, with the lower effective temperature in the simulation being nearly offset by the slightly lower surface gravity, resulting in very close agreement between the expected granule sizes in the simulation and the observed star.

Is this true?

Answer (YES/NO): NO